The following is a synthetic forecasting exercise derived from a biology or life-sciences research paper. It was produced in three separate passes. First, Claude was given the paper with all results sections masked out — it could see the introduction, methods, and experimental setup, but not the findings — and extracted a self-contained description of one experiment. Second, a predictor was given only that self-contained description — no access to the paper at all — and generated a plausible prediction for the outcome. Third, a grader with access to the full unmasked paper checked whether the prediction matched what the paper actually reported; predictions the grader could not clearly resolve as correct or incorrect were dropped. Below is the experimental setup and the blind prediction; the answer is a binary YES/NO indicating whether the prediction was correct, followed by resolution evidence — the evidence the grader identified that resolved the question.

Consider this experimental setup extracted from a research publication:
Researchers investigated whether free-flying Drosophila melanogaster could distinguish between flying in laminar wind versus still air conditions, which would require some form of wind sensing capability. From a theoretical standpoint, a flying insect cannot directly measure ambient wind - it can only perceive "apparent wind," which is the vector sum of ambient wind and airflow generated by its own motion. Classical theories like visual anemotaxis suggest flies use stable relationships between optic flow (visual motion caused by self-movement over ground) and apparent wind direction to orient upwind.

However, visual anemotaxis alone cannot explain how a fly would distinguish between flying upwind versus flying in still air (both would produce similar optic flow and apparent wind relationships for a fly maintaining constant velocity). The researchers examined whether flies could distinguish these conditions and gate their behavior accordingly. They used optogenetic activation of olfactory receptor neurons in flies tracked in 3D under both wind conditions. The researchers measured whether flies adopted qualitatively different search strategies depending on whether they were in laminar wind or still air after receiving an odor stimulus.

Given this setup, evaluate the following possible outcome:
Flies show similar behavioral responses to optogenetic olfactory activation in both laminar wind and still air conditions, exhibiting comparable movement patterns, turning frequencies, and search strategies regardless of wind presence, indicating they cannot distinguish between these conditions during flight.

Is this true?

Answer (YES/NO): NO